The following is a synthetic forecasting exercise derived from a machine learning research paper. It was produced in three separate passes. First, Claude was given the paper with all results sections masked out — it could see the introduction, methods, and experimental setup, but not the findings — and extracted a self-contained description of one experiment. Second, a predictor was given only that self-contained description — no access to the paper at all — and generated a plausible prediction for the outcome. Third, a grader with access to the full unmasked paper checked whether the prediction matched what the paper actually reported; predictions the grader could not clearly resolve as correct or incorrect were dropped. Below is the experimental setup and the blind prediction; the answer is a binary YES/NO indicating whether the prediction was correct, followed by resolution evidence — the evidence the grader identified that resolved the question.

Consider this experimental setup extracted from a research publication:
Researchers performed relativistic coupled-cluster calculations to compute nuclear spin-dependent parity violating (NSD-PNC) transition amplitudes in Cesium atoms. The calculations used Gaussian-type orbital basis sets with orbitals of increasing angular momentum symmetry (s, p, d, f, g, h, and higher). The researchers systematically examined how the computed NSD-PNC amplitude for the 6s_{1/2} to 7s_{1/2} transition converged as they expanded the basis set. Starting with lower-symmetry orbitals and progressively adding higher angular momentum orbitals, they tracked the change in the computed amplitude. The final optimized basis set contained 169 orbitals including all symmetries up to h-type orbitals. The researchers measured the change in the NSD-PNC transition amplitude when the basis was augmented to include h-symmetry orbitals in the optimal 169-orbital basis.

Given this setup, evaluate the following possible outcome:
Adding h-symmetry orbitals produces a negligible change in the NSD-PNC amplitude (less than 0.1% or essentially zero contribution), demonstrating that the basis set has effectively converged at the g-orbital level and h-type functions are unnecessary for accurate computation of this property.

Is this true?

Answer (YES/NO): NO